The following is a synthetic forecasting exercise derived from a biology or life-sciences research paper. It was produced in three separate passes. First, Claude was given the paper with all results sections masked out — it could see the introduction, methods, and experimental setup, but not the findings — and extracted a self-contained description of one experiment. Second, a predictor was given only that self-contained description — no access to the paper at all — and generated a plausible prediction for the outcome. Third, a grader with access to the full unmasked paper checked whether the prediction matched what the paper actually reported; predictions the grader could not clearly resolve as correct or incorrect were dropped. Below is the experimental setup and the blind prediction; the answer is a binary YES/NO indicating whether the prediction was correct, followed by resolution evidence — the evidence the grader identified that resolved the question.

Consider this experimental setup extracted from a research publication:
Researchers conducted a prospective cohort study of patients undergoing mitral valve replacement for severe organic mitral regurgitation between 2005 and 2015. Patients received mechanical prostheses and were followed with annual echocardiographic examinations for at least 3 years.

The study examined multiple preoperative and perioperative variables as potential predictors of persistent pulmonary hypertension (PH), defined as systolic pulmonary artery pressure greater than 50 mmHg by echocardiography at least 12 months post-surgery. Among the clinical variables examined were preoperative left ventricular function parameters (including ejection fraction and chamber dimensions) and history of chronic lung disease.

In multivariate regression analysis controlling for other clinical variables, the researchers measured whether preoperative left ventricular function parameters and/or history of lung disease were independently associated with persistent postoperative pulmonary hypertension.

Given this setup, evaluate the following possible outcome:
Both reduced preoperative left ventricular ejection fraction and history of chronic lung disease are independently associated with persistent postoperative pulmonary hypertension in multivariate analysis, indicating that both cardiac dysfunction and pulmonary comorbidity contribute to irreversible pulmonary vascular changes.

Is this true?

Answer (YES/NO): NO